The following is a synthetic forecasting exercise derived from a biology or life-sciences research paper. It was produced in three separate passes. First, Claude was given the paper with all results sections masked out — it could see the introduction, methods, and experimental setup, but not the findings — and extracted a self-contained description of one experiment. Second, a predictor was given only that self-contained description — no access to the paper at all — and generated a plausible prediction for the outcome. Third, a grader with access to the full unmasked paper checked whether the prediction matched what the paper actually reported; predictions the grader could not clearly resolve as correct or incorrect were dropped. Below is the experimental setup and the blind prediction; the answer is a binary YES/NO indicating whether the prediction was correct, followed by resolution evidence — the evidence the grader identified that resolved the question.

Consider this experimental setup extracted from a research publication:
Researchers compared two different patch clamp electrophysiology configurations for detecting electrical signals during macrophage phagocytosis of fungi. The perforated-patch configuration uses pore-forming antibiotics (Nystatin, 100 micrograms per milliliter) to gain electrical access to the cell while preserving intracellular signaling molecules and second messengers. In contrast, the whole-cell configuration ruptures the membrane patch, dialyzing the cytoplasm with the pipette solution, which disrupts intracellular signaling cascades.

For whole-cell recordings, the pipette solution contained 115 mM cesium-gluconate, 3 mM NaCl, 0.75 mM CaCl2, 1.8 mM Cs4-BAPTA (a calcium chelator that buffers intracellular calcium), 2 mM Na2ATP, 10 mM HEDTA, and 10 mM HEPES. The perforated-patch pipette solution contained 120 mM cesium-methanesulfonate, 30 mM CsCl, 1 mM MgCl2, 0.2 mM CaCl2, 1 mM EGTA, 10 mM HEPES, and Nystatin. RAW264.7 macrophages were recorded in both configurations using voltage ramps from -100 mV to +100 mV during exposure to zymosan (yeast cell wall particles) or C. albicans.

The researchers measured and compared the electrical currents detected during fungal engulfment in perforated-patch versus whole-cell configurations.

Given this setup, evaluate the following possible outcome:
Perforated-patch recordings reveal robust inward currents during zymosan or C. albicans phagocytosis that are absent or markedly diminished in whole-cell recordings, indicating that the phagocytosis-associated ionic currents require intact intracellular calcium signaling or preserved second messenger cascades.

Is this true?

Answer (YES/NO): NO